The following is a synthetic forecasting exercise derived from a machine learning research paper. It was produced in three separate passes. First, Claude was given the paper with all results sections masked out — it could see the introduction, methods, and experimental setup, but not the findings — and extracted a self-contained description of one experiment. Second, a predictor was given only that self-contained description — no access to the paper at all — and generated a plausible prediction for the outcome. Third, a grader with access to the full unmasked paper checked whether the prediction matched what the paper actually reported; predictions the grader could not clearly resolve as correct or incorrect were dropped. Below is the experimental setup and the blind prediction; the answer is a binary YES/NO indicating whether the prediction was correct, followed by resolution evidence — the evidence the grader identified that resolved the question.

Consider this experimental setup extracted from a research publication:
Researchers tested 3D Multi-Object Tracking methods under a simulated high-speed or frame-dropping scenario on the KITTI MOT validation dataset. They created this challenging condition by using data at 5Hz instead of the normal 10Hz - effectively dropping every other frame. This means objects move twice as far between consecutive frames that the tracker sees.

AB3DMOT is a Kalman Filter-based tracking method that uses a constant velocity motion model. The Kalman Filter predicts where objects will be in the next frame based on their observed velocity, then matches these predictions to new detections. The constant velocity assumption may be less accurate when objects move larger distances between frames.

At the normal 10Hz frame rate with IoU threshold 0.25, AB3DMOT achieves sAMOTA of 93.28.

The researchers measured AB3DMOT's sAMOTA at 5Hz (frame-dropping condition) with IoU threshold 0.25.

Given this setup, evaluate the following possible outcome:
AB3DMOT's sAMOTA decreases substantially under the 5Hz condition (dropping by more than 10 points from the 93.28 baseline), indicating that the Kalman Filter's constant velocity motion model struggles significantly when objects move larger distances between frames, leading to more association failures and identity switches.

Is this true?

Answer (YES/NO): YES